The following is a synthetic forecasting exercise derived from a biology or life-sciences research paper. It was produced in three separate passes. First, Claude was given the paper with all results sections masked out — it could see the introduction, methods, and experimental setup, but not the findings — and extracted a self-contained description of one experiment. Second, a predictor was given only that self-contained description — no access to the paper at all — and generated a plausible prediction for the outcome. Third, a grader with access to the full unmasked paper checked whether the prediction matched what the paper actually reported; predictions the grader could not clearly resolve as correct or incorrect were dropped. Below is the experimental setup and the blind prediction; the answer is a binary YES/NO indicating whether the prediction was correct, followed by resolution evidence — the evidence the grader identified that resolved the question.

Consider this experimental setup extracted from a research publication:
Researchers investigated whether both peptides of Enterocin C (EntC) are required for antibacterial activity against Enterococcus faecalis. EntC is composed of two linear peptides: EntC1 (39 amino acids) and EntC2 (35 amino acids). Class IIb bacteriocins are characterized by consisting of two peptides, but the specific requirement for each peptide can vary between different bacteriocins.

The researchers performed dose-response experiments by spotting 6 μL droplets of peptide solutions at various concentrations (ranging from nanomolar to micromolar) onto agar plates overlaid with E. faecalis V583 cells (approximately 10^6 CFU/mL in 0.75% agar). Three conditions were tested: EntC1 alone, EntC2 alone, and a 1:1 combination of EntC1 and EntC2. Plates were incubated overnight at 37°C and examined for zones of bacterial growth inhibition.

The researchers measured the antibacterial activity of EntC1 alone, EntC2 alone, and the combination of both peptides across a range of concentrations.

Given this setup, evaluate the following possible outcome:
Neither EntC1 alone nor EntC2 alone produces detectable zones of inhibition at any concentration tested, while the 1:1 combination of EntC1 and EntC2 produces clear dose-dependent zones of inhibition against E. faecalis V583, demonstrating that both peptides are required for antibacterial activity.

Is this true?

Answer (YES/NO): YES